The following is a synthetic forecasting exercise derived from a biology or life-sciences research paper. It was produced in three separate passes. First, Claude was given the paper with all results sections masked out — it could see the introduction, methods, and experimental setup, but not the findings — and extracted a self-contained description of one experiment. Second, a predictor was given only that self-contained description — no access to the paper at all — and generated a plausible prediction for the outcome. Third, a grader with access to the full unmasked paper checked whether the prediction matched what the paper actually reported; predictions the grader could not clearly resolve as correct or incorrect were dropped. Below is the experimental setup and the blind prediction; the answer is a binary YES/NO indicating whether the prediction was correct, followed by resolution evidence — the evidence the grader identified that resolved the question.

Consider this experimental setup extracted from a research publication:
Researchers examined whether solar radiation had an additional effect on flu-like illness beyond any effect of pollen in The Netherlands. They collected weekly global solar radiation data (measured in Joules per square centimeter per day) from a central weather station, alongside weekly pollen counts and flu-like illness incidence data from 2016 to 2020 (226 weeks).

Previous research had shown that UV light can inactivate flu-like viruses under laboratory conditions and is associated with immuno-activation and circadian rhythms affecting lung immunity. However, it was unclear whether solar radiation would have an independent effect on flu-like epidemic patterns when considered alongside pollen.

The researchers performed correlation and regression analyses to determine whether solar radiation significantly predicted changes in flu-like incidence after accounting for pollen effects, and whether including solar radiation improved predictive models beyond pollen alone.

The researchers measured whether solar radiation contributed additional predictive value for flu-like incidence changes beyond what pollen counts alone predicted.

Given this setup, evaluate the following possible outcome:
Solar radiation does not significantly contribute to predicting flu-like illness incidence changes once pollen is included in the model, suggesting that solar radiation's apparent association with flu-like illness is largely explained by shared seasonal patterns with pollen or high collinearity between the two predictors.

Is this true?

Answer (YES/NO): NO